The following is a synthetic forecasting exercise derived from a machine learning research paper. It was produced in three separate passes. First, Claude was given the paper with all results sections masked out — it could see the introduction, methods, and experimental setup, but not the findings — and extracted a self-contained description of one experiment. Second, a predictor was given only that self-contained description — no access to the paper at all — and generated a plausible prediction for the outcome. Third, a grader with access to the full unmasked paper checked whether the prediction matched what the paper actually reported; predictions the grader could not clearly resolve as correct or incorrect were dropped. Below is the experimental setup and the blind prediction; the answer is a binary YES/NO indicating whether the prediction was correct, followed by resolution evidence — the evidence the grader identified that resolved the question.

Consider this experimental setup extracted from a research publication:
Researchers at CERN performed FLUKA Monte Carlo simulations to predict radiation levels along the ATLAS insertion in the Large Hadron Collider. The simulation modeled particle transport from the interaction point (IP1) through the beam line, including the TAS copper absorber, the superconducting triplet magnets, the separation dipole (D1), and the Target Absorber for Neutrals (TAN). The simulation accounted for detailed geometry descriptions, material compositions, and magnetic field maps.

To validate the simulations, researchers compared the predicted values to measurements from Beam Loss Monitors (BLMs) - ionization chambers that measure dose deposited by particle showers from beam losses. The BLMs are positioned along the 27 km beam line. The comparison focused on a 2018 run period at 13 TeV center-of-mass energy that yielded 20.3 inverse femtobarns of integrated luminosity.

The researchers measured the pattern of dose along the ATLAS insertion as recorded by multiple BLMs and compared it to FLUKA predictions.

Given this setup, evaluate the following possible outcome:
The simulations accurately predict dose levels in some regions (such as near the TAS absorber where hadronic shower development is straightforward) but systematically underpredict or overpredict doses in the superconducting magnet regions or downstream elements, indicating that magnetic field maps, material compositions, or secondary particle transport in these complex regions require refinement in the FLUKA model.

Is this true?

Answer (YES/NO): NO